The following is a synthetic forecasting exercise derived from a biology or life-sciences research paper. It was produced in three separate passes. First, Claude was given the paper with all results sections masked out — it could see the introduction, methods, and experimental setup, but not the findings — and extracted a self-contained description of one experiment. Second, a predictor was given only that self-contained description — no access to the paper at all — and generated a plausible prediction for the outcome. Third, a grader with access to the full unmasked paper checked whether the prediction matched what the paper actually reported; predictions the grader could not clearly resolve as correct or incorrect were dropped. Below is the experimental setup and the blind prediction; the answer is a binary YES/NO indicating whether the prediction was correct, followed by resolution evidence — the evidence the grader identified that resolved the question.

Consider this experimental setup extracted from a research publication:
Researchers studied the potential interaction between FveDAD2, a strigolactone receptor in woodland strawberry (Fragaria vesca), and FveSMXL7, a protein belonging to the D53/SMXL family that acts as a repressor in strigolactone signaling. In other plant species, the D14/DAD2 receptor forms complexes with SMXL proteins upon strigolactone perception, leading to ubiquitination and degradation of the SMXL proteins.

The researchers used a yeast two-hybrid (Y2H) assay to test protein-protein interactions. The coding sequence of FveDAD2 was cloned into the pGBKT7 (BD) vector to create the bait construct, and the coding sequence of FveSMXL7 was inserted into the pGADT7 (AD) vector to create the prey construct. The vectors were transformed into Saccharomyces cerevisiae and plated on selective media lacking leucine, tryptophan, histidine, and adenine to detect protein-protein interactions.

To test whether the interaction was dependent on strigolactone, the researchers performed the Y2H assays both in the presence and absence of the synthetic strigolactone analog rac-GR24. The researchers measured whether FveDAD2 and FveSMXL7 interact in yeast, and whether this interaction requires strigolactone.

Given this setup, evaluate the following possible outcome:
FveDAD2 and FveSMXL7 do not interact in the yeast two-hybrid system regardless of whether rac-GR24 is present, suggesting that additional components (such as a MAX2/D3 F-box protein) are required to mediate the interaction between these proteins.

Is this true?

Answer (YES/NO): NO